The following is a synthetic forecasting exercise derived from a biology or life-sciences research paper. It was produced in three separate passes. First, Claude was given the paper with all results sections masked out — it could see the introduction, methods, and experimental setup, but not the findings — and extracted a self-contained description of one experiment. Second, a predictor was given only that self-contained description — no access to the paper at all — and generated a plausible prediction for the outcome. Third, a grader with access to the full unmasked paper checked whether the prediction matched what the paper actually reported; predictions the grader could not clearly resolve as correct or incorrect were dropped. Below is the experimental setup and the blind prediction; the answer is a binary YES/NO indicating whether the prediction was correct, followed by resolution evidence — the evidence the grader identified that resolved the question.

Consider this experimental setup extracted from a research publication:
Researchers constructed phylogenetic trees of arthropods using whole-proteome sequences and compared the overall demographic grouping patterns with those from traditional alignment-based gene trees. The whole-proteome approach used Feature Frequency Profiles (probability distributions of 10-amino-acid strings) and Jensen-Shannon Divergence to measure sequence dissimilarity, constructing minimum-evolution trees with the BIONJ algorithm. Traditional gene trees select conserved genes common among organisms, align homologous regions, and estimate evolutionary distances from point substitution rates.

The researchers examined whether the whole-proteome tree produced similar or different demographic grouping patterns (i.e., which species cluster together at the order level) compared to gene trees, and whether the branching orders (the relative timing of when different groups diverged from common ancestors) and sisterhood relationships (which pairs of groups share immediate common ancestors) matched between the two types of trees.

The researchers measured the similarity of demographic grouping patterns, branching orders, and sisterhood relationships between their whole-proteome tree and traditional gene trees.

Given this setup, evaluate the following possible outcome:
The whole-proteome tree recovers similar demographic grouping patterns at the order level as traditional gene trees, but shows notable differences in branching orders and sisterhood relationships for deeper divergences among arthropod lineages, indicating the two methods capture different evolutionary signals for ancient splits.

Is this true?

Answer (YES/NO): YES